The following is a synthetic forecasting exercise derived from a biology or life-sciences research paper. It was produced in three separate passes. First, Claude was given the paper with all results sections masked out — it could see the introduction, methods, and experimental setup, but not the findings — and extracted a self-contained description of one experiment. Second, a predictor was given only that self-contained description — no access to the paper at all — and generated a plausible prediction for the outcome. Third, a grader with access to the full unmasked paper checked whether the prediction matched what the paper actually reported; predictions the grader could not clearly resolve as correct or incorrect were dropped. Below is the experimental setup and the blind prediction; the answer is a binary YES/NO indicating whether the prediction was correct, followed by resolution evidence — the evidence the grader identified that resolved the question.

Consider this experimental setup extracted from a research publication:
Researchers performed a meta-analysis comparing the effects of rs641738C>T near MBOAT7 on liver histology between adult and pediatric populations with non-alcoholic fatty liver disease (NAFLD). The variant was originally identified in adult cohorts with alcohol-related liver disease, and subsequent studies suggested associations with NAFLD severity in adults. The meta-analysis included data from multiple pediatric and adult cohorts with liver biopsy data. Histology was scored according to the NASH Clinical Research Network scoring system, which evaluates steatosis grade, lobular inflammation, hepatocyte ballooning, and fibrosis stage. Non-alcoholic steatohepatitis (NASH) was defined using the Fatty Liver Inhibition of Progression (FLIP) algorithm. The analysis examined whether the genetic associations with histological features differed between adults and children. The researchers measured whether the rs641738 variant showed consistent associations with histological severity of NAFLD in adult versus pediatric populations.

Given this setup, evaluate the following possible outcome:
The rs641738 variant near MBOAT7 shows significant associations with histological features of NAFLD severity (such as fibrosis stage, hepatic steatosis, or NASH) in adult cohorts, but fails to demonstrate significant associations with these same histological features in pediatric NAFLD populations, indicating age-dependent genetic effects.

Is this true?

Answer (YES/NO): YES